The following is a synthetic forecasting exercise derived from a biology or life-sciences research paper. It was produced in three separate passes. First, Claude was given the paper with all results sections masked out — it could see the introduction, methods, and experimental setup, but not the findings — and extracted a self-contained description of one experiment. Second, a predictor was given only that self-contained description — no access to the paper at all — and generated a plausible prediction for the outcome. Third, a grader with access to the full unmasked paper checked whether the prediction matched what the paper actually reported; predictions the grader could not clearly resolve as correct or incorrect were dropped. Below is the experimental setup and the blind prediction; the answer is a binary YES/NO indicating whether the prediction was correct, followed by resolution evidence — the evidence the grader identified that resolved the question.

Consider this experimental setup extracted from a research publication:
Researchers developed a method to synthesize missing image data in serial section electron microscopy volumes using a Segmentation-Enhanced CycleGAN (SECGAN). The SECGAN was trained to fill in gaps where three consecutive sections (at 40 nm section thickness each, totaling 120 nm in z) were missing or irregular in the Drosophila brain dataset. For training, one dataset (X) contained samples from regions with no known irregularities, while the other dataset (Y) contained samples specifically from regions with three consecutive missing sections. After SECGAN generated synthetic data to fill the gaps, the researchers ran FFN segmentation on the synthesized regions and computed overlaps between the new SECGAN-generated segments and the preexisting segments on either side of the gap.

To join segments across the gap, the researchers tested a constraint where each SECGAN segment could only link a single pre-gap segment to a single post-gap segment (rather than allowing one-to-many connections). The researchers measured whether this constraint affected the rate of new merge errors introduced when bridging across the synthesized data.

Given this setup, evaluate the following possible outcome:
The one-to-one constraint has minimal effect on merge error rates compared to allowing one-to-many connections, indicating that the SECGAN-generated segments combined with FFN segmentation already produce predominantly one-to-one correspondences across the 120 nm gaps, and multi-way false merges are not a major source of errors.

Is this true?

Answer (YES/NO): NO